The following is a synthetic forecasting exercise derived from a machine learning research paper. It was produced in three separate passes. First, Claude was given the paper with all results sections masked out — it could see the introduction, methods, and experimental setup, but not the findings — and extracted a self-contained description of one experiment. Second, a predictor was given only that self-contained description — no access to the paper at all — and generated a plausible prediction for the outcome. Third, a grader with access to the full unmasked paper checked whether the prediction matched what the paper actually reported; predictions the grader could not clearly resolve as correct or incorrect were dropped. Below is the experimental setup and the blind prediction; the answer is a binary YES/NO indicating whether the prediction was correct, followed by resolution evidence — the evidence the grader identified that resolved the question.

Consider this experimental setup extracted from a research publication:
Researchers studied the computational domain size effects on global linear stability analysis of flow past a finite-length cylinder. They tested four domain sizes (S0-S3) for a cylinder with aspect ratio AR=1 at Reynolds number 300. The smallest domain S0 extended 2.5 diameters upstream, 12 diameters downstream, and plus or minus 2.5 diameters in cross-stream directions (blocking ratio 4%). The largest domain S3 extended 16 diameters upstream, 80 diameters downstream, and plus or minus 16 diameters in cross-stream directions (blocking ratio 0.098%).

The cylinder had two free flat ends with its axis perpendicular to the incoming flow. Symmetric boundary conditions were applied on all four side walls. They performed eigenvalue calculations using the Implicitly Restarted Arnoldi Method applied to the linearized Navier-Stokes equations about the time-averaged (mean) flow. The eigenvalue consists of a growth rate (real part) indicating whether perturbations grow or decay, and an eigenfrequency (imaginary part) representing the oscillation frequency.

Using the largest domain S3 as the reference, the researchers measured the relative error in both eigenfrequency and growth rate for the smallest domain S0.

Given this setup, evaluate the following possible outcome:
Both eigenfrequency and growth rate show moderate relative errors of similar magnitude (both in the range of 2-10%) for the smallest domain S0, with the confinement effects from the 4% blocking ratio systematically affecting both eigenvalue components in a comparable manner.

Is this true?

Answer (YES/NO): NO